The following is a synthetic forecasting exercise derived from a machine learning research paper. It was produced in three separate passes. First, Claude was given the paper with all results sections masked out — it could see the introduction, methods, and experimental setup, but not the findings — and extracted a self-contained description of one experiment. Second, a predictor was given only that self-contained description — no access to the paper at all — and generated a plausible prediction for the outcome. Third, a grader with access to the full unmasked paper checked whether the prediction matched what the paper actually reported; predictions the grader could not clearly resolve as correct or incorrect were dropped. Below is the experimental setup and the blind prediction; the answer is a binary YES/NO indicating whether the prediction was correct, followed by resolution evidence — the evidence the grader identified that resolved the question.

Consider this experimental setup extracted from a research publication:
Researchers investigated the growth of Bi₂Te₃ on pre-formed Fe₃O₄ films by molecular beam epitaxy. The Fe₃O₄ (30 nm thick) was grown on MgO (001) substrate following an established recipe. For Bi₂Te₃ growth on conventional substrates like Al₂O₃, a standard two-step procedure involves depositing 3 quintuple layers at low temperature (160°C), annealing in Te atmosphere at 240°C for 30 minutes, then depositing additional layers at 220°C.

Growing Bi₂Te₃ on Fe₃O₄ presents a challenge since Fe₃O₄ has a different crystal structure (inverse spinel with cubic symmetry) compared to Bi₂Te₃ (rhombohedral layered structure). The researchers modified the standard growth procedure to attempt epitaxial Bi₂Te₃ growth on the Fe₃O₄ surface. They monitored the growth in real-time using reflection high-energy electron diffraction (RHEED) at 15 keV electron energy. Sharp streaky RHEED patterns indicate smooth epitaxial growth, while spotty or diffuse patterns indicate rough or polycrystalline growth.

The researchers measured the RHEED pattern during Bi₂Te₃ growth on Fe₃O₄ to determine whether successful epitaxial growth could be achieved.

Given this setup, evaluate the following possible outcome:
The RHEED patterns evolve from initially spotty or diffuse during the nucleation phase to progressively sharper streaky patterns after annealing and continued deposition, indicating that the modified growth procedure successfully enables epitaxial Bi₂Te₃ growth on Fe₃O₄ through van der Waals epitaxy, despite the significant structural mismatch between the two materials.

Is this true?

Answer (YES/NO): NO